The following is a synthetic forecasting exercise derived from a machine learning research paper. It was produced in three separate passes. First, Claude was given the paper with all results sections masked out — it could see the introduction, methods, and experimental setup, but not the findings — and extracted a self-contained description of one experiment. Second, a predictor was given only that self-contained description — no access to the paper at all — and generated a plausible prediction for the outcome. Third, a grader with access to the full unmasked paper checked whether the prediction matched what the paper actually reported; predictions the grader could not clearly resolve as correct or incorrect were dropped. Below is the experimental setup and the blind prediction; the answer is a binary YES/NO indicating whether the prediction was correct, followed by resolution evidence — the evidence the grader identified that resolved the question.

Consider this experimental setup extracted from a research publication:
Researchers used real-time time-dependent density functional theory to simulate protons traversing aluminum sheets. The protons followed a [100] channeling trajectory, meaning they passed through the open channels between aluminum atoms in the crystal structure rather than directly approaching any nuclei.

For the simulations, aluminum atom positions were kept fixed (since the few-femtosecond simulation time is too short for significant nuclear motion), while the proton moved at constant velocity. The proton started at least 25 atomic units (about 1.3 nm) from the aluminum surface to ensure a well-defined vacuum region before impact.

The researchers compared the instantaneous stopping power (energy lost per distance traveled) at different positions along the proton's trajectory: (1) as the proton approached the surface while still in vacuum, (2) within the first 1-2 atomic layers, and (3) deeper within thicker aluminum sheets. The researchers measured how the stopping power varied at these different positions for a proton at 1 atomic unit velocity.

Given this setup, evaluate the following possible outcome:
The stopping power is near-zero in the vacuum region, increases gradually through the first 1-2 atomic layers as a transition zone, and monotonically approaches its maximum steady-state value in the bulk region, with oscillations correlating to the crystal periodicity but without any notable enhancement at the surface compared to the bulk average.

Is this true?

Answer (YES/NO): NO